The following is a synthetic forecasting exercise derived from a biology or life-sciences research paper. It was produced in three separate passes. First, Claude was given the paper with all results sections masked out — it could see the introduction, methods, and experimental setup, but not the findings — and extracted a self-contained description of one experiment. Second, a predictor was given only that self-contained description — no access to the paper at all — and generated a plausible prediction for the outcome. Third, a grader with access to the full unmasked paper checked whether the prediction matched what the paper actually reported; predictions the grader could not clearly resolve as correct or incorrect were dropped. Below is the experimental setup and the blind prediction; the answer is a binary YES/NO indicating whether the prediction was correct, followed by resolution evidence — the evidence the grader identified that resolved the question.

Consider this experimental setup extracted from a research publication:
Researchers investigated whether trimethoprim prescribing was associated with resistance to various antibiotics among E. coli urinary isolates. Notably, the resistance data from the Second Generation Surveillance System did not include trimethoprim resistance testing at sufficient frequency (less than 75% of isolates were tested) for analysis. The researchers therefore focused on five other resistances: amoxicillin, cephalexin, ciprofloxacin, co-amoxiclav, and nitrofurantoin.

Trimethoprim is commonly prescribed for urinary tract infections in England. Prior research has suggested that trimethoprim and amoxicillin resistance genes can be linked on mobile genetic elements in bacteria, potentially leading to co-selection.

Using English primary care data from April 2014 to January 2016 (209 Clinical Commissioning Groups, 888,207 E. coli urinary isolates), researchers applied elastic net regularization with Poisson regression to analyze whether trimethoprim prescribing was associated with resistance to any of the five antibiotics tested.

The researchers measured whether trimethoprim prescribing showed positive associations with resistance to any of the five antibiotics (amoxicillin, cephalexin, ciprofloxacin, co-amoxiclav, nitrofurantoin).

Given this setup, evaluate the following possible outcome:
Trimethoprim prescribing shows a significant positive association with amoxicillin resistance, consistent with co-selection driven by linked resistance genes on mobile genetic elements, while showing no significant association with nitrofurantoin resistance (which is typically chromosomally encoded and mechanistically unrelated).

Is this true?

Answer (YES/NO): NO